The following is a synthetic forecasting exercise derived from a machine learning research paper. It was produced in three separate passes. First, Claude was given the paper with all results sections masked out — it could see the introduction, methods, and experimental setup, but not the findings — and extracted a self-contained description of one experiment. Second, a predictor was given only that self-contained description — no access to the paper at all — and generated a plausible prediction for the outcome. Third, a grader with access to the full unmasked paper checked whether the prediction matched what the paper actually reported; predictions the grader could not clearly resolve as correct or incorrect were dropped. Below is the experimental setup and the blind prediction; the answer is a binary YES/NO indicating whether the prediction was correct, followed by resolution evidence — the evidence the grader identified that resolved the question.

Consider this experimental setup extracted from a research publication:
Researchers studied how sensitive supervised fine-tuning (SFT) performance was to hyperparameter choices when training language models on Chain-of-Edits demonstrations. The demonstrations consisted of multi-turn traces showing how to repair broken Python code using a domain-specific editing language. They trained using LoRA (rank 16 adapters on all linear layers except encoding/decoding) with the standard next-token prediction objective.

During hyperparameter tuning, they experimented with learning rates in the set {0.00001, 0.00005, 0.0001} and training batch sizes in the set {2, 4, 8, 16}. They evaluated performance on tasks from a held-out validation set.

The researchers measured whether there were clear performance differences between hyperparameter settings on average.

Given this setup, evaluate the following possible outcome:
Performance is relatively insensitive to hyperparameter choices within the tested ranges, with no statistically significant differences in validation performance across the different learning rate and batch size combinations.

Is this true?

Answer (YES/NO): YES